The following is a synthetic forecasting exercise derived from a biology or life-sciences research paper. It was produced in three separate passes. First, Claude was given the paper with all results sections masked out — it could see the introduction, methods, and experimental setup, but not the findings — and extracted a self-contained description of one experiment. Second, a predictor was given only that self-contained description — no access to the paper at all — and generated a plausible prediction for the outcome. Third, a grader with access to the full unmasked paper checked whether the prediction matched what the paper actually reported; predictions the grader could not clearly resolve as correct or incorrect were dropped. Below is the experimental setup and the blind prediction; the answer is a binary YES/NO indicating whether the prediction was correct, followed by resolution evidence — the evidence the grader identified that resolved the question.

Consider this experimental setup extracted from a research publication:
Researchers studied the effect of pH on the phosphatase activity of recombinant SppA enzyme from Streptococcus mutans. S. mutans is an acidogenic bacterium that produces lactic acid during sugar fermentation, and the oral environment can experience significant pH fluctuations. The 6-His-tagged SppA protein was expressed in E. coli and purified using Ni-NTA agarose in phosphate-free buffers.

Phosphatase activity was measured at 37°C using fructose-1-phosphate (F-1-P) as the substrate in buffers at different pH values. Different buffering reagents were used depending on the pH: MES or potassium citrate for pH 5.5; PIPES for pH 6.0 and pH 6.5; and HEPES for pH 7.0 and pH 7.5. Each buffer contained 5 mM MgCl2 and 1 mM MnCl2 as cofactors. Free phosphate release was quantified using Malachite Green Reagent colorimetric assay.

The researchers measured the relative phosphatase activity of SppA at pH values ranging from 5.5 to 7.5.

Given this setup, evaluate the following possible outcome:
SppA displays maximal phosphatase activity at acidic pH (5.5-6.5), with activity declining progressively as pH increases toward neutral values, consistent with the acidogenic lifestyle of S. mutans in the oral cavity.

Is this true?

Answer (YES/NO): NO